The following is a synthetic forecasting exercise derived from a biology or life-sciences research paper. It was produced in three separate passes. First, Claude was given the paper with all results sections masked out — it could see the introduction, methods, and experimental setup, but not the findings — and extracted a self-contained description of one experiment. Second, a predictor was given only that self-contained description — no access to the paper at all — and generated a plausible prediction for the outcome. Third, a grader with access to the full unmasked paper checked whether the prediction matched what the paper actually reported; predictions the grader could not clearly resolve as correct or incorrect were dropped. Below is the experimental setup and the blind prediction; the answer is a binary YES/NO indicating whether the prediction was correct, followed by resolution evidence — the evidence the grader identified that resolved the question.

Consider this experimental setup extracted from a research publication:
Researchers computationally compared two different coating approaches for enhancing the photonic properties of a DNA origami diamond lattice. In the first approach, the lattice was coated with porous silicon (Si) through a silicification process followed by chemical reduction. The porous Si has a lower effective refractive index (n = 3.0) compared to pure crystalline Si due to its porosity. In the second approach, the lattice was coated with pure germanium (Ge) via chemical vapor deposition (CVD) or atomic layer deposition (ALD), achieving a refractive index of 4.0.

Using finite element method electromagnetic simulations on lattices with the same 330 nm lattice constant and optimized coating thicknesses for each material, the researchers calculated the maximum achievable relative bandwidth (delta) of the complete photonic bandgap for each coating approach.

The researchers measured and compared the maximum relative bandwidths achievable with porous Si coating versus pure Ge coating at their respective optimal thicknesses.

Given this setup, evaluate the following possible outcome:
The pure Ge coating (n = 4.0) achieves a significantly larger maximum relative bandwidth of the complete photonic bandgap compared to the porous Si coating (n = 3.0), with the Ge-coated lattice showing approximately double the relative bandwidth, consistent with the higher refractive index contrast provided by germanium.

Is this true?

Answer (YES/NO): NO